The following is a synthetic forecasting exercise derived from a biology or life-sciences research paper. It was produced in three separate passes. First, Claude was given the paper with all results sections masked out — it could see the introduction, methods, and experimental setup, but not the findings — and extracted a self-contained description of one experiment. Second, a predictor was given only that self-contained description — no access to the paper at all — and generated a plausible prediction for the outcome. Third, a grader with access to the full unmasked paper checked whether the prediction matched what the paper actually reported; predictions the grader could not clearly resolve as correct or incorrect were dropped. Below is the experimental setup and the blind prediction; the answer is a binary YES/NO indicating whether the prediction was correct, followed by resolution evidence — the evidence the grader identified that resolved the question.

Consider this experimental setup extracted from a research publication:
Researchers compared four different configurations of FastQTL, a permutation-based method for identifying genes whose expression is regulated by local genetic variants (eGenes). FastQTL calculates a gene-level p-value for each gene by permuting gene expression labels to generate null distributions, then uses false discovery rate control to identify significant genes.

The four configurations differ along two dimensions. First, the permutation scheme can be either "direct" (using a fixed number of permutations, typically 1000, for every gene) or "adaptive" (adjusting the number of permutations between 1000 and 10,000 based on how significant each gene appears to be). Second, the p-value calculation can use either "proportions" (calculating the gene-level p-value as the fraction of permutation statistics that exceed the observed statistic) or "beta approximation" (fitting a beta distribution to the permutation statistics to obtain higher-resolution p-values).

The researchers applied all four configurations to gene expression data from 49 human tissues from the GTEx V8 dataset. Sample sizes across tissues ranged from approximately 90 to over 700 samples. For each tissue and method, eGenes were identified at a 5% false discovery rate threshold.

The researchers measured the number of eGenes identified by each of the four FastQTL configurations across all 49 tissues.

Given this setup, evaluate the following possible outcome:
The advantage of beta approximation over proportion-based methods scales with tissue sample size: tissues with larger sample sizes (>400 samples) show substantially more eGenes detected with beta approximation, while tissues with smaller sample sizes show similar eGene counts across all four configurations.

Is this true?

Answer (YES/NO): NO